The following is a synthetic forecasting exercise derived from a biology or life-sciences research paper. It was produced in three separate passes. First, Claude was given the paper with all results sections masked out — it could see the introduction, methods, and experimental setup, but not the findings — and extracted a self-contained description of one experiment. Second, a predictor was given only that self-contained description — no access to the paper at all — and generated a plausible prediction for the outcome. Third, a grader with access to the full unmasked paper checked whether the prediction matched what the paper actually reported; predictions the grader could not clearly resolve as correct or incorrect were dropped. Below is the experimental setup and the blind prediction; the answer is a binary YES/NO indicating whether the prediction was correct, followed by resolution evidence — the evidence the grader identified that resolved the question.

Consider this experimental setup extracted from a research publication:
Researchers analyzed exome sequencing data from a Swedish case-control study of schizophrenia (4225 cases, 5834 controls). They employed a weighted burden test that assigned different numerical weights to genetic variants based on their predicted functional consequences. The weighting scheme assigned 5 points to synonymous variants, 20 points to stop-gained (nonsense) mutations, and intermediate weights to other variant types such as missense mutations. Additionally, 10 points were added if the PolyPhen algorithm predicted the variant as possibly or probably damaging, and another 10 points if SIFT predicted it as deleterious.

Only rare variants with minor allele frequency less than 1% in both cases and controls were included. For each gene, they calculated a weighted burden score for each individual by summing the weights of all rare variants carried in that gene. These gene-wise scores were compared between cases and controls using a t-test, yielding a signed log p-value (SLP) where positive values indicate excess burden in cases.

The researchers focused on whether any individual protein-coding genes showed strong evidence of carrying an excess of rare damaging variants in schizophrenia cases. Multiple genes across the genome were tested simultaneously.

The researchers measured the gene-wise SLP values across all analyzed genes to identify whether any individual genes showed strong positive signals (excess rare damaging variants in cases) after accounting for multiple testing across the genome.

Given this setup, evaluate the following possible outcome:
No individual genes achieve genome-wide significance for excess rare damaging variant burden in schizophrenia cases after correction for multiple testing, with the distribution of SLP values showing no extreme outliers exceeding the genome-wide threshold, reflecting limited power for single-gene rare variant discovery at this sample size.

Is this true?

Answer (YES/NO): YES